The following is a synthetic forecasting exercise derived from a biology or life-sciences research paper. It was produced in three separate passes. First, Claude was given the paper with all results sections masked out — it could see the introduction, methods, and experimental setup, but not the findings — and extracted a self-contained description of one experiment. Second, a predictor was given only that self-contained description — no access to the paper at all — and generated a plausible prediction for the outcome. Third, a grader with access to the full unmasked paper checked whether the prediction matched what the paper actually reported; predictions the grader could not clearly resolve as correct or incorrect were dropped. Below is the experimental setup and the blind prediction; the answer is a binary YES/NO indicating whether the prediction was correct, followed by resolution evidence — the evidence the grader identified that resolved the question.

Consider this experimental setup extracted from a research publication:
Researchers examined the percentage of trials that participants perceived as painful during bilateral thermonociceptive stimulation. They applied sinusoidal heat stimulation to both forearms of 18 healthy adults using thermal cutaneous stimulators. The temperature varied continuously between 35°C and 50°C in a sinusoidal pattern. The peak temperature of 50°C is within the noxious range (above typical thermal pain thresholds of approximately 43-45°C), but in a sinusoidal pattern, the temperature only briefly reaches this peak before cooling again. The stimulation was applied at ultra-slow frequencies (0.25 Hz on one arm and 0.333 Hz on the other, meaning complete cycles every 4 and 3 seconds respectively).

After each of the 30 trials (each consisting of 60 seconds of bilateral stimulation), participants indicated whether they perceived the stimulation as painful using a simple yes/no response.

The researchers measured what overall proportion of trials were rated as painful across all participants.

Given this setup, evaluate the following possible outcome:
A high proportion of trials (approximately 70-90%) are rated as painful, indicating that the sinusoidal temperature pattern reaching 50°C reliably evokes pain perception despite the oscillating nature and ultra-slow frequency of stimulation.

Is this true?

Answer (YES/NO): NO